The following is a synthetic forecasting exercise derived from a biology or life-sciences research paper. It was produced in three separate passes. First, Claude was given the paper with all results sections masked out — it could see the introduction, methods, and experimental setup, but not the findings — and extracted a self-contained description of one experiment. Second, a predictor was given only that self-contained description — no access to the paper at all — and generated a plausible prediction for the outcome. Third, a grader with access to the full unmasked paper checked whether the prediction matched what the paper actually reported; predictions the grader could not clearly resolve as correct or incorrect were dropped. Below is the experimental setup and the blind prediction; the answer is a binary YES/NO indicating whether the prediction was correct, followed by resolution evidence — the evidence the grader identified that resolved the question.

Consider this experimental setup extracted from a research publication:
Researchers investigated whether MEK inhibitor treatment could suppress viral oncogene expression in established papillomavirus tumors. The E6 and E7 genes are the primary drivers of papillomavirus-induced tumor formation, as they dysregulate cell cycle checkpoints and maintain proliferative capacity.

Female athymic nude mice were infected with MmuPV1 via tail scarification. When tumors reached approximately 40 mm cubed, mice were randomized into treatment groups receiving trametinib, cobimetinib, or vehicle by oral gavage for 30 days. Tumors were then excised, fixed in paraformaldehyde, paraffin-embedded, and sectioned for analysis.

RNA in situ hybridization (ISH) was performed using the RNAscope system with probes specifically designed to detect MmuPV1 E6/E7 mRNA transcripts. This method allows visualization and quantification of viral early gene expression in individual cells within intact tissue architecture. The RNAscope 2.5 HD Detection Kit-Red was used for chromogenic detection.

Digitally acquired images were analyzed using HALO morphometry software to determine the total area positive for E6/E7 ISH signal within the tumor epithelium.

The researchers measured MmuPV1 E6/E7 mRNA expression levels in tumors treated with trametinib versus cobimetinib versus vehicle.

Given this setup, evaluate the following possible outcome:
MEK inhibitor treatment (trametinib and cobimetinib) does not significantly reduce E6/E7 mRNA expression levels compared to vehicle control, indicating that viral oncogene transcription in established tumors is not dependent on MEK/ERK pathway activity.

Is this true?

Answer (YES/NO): NO